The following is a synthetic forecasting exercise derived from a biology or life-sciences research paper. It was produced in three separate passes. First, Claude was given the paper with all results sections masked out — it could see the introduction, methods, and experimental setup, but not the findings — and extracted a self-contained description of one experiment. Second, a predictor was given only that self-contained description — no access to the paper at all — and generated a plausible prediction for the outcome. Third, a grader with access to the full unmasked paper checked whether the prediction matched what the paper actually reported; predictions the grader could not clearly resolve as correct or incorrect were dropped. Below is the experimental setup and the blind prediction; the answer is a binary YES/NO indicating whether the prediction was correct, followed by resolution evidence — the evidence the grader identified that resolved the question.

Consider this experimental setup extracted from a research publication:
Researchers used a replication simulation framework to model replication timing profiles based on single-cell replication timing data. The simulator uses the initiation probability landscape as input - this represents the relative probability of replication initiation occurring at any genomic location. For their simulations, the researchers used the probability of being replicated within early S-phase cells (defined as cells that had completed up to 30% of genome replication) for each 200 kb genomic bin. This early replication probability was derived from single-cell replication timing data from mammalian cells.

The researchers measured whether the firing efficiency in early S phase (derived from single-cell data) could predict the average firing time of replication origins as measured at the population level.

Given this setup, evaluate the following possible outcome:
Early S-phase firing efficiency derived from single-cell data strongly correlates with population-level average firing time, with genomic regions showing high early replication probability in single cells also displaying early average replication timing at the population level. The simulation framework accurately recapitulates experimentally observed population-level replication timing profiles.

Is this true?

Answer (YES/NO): YES